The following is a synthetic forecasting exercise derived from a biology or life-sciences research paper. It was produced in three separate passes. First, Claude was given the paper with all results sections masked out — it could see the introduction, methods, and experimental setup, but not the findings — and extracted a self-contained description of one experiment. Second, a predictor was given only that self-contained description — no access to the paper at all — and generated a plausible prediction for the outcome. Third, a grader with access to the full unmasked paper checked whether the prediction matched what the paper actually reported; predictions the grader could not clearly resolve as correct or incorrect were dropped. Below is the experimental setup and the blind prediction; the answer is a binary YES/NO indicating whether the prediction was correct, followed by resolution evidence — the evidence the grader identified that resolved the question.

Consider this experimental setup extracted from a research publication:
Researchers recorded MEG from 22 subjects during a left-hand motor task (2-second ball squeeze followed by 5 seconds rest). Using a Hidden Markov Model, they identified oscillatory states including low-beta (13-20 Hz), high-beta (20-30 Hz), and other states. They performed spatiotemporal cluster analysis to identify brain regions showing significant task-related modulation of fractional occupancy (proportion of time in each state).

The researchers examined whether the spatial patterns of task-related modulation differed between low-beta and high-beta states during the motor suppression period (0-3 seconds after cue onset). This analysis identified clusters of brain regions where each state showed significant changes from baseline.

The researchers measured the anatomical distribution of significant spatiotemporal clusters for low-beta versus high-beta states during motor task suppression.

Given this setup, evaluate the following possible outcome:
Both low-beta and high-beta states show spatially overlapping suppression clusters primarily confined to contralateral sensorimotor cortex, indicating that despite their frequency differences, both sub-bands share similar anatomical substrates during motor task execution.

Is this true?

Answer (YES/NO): NO